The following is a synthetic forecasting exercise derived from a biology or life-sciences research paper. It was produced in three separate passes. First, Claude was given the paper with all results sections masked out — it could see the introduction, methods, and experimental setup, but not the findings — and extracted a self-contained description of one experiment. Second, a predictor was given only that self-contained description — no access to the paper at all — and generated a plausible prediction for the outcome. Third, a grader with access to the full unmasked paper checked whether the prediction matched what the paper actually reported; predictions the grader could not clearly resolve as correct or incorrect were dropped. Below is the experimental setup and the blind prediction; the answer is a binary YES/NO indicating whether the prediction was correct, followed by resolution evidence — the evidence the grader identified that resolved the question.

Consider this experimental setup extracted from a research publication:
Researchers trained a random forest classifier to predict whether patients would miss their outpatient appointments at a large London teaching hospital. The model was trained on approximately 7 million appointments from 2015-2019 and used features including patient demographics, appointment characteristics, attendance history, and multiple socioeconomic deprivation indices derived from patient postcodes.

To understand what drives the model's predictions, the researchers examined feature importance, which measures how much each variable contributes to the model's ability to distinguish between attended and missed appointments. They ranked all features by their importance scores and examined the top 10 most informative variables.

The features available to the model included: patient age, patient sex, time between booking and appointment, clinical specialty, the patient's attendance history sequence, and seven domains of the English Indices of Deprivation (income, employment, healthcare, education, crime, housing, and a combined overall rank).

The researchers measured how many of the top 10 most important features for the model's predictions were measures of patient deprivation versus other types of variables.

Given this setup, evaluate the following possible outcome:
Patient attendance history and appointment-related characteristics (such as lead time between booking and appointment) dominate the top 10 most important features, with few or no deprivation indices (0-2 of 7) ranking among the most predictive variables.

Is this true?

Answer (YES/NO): NO